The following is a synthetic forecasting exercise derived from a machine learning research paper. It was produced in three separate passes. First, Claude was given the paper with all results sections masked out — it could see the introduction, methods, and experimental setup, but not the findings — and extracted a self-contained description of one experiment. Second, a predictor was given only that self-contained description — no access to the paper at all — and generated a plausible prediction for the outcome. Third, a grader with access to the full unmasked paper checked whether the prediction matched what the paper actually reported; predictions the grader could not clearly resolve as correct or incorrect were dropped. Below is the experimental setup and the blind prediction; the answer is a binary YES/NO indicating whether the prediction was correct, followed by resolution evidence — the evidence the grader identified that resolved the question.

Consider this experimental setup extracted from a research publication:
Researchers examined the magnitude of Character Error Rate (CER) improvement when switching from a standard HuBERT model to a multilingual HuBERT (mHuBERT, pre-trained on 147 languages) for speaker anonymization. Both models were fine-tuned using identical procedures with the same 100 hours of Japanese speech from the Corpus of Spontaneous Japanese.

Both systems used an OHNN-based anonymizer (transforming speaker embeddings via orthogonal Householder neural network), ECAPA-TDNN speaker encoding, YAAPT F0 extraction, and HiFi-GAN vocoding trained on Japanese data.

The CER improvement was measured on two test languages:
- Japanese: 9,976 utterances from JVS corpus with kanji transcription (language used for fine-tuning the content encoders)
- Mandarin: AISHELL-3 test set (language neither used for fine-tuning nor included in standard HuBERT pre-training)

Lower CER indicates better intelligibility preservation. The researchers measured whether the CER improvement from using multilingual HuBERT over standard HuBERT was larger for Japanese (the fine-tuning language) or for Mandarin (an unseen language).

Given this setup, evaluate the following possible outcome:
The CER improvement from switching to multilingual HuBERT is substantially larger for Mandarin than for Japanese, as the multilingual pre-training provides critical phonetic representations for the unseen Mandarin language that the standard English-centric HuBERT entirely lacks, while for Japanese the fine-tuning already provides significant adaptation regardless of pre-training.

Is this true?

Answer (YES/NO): YES